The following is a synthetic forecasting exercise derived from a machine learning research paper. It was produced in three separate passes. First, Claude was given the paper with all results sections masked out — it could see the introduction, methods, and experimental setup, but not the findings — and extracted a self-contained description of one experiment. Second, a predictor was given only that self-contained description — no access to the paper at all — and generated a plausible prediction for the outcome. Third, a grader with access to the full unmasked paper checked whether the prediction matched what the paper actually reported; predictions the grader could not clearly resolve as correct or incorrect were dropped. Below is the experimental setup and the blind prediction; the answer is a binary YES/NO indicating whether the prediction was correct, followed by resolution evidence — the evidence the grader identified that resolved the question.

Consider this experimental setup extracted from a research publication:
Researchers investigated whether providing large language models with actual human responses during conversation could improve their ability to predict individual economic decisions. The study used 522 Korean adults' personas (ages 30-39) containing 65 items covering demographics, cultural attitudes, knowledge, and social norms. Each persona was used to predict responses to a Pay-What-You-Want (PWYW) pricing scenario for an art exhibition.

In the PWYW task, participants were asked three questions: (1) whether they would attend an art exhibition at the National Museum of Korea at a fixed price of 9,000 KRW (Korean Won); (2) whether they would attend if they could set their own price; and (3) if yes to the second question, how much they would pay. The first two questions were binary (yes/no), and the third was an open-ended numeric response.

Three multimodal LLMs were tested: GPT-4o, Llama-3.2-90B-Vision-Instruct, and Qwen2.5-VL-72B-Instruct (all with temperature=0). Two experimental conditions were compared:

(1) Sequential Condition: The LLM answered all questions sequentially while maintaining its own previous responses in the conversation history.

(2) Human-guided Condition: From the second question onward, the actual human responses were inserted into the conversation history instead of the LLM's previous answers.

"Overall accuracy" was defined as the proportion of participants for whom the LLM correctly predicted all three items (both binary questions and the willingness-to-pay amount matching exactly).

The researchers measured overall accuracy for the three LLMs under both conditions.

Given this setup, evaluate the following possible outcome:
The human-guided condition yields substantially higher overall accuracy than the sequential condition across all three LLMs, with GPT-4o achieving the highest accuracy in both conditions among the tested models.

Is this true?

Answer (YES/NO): NO